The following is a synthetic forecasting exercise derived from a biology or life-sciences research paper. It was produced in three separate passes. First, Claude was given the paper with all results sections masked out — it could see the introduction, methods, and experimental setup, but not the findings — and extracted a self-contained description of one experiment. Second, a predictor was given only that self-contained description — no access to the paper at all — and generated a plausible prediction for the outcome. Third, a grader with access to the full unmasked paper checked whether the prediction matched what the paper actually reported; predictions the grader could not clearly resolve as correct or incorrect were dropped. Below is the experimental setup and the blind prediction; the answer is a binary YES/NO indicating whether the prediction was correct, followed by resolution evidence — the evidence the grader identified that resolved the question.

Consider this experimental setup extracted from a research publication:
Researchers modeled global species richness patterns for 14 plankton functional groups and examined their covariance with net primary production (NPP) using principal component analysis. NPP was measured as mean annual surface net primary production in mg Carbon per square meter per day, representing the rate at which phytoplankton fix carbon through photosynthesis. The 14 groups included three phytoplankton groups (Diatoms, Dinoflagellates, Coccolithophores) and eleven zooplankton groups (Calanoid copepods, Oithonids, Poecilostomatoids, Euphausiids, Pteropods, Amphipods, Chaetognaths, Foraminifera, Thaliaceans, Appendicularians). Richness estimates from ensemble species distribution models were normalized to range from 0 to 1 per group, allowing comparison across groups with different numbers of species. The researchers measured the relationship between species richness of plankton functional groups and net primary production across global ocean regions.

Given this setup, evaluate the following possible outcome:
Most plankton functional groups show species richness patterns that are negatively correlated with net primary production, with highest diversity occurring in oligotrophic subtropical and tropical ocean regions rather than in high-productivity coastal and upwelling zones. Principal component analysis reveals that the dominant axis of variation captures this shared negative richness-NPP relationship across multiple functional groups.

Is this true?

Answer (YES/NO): NO